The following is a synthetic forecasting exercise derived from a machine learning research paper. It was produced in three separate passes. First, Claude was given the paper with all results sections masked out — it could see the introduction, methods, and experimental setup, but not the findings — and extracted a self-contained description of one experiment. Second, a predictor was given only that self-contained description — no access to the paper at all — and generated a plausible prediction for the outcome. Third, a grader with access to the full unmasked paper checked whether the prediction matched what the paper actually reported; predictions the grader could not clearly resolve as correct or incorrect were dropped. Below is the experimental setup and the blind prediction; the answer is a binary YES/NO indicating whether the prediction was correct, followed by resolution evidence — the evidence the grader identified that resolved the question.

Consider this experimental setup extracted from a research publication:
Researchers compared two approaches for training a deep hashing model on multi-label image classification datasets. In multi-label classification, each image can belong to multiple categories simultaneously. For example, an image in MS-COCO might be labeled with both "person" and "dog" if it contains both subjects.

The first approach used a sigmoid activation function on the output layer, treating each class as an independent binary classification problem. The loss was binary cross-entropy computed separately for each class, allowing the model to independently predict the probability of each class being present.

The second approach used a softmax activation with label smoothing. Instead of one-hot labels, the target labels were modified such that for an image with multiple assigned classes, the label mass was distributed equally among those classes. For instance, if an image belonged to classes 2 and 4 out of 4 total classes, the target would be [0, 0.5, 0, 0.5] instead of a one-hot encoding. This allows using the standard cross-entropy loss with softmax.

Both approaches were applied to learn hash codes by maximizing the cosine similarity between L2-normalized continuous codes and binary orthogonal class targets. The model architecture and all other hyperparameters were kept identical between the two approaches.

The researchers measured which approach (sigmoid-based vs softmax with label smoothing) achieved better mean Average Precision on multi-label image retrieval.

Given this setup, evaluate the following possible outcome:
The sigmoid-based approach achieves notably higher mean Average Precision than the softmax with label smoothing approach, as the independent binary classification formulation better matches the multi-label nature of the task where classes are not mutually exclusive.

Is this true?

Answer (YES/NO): NO